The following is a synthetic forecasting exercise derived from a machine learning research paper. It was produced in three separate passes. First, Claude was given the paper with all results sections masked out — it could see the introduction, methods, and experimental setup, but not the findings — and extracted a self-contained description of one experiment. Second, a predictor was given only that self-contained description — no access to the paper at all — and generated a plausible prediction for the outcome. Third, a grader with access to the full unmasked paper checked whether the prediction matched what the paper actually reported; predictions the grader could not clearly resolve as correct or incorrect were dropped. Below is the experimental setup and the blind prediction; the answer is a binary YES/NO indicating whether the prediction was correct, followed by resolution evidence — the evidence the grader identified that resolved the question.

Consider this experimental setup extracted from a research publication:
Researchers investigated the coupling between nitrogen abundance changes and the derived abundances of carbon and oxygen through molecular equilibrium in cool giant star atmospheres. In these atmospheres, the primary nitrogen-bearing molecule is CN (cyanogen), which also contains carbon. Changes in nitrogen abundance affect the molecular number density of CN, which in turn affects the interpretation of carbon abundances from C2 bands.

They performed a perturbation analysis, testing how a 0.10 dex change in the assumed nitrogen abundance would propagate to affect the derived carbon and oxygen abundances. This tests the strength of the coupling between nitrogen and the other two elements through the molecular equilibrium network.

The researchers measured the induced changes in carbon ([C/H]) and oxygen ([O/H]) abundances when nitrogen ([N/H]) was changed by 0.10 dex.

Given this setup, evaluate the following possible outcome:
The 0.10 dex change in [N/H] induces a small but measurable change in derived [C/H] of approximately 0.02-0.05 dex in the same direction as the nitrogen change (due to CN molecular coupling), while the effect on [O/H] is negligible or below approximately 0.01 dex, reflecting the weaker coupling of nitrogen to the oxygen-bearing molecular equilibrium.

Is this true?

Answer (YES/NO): YES